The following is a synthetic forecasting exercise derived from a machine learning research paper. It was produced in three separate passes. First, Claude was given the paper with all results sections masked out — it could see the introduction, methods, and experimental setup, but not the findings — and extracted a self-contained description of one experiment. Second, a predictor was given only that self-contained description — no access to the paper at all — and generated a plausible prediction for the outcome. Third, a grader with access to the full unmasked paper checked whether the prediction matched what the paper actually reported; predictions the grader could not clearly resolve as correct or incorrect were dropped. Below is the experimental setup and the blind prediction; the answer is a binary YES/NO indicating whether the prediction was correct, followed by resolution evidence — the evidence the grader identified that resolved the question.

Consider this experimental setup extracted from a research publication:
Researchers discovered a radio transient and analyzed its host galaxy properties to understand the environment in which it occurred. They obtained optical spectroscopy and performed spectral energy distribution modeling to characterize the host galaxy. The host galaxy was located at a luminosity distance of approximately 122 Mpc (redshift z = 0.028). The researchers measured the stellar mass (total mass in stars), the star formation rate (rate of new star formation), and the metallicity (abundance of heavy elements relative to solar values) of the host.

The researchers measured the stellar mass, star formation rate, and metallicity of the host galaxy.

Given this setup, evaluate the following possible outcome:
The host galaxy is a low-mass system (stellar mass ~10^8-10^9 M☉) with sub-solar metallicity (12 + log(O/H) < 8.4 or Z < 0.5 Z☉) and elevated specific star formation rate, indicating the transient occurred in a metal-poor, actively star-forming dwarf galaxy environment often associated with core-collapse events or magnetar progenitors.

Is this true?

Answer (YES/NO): YES